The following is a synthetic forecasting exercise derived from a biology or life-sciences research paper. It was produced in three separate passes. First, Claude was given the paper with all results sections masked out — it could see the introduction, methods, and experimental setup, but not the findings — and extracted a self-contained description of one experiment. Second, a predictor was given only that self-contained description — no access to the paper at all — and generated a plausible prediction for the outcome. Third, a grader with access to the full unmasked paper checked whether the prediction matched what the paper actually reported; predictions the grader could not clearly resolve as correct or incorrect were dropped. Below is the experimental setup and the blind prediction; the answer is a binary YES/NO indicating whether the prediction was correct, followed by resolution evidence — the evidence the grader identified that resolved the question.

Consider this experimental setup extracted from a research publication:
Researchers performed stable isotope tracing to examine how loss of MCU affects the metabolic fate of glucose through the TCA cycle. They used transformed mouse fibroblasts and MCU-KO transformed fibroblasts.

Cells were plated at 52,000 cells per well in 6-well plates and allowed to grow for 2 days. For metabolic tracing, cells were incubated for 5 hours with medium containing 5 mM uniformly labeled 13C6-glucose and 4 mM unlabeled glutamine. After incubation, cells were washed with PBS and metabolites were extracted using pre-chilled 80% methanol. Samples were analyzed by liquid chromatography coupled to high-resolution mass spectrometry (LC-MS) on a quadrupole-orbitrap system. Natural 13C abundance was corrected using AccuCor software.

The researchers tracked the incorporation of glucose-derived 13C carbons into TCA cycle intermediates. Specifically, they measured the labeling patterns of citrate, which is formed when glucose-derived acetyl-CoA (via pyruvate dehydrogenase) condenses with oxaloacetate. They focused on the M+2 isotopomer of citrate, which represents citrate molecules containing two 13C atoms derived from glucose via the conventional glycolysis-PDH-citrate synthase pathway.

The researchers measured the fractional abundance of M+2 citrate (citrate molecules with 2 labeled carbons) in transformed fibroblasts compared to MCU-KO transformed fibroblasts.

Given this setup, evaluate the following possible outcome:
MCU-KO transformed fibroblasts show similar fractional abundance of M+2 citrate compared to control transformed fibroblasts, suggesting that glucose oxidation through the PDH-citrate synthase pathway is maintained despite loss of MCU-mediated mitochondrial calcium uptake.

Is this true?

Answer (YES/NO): YES